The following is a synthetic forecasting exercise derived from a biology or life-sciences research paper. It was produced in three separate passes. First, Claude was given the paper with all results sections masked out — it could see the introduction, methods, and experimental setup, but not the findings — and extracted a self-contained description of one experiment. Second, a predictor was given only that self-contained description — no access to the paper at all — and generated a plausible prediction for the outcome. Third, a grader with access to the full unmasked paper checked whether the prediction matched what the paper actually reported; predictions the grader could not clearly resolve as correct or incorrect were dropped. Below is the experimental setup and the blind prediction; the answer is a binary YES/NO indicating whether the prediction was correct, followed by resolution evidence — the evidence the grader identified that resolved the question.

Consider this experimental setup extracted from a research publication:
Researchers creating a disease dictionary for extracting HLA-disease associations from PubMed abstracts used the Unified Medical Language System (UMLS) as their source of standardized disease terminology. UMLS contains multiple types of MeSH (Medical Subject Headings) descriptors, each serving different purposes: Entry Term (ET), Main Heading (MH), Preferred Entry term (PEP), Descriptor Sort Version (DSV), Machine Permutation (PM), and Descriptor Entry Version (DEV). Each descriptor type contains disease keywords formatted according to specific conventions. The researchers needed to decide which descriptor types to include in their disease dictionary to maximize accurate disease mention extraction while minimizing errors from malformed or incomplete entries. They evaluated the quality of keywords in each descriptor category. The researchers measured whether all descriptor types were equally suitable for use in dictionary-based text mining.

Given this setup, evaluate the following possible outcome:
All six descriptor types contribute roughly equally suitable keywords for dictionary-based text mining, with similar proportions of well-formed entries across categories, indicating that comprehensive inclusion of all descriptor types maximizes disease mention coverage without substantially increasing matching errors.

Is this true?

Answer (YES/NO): NO